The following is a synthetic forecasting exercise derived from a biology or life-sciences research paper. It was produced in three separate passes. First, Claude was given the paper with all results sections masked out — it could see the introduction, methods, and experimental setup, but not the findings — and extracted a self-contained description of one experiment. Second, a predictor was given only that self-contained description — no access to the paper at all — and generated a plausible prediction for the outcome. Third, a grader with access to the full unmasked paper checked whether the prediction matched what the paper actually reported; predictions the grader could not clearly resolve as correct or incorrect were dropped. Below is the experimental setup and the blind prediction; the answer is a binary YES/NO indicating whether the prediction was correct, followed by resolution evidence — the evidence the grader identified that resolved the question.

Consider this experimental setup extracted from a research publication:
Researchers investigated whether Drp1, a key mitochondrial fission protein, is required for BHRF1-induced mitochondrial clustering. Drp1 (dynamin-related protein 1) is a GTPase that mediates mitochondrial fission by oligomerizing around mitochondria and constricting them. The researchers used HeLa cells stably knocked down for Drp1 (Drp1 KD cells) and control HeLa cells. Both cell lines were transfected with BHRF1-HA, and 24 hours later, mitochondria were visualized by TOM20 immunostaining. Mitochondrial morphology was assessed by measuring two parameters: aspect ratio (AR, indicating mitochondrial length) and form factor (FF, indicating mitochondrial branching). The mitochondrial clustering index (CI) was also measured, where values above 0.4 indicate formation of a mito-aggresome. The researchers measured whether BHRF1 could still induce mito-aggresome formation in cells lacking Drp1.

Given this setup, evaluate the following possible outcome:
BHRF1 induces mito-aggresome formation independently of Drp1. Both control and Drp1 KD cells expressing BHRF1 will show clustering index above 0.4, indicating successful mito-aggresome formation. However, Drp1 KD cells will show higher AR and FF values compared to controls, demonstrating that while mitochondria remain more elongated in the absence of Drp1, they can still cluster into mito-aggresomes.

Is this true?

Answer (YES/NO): NO